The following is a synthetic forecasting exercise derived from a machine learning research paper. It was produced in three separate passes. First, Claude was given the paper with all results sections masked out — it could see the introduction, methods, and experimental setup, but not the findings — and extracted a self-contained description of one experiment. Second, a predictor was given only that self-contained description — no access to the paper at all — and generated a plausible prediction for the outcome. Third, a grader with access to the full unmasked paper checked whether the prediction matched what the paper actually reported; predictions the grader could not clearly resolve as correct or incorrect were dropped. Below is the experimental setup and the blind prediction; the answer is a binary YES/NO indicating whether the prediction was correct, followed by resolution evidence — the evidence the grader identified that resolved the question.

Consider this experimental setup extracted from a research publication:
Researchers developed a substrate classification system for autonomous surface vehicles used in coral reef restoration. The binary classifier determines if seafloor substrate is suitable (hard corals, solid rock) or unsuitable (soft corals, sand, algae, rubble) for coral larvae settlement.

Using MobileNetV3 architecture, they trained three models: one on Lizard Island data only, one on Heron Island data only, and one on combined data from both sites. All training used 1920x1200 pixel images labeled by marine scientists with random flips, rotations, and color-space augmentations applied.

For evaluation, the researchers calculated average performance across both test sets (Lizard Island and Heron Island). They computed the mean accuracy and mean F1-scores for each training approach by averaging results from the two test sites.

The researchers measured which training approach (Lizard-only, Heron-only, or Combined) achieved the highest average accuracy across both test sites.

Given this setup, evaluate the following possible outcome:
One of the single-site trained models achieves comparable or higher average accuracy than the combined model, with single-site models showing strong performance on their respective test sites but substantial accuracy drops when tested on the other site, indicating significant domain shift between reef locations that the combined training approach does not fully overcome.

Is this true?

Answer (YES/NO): NO